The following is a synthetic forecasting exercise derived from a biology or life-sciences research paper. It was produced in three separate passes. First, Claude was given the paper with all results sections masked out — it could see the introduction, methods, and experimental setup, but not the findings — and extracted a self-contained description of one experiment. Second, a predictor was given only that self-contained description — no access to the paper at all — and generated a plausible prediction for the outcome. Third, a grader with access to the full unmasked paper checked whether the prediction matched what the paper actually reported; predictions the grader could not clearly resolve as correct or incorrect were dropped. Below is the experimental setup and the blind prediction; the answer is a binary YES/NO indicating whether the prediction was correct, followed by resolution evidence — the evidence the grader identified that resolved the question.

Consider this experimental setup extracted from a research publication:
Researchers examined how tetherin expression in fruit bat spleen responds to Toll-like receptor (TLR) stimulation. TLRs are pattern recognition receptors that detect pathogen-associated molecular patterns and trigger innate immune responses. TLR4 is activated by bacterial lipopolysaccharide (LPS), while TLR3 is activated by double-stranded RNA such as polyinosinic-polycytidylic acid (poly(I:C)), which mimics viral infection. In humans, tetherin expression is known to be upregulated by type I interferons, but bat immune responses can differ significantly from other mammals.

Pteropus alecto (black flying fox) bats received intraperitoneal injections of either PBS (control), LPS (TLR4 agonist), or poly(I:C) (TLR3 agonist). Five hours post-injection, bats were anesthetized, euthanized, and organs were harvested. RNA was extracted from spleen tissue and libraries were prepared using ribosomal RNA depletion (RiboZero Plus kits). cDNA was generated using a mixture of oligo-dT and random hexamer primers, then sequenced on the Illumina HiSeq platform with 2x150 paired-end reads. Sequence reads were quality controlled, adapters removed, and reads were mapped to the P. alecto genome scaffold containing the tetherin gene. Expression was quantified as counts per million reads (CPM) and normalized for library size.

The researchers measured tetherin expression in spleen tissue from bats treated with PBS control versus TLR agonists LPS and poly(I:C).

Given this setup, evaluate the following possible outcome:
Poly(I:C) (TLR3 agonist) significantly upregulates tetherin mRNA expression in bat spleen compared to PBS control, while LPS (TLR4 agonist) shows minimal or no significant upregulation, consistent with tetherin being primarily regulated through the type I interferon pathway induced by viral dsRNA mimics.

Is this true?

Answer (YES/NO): NO